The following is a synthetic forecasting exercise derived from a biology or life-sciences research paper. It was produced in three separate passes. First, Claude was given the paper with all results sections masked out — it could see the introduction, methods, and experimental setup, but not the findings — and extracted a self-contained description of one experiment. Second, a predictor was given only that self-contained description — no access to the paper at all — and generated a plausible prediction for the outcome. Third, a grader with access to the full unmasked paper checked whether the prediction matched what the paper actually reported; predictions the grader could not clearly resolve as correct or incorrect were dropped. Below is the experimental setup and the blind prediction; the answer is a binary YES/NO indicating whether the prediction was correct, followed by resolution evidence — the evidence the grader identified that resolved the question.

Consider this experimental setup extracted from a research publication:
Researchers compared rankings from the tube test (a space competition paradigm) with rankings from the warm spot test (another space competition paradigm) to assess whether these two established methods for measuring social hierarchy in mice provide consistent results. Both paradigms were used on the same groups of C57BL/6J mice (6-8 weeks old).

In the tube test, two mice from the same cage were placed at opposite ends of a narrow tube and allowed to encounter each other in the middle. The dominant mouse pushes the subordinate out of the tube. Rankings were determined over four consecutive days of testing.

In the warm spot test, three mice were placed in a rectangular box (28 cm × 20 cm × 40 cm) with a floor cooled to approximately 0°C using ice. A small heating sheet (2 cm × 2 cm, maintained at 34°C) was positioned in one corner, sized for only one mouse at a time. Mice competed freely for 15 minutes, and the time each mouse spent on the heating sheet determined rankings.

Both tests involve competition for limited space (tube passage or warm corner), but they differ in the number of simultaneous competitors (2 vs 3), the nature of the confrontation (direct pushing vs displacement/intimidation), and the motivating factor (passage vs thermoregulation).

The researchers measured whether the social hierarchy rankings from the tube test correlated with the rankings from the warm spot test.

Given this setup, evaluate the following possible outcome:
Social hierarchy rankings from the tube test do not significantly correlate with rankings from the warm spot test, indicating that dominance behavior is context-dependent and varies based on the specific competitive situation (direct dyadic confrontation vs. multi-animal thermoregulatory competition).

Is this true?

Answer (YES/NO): NO